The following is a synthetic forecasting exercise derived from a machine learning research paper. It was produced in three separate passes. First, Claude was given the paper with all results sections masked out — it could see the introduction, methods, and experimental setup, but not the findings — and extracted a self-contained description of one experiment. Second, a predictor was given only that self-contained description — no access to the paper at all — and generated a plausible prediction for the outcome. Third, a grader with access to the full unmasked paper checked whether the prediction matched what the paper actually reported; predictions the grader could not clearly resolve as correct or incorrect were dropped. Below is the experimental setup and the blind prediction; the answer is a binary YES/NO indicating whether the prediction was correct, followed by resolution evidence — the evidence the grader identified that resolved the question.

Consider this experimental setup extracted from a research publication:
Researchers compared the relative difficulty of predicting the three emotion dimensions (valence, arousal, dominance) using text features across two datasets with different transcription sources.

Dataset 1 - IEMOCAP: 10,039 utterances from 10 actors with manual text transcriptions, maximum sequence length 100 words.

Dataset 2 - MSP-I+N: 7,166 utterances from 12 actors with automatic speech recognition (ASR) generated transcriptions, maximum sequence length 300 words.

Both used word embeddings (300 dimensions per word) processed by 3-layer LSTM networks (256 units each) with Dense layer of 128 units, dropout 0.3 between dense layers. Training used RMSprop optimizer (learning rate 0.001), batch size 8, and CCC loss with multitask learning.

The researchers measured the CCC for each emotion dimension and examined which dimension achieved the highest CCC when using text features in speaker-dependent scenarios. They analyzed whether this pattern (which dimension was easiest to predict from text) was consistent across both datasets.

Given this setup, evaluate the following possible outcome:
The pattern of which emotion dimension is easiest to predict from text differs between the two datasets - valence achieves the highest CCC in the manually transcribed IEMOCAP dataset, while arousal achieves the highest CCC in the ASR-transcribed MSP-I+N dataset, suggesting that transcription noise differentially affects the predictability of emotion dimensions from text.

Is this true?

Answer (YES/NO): NO